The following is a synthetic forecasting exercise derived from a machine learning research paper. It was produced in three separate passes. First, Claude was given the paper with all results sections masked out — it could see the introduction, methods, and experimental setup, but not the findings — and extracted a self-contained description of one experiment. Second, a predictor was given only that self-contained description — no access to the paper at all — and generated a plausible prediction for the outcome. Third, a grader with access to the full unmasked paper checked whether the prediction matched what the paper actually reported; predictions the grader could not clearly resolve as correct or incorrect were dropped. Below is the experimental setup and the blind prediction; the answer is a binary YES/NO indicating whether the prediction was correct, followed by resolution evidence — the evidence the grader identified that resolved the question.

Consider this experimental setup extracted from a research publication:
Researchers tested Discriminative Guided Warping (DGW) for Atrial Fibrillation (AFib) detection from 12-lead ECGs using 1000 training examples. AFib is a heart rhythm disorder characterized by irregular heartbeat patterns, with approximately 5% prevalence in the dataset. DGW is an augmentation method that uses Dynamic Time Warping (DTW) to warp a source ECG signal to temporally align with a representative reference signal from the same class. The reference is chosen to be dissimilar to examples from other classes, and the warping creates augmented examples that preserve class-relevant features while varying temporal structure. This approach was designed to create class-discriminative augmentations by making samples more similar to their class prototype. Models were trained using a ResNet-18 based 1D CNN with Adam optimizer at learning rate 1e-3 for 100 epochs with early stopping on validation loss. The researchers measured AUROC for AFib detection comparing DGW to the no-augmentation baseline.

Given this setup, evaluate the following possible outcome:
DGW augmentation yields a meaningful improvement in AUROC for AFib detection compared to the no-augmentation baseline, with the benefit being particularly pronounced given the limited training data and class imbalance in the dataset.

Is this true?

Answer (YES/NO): NO